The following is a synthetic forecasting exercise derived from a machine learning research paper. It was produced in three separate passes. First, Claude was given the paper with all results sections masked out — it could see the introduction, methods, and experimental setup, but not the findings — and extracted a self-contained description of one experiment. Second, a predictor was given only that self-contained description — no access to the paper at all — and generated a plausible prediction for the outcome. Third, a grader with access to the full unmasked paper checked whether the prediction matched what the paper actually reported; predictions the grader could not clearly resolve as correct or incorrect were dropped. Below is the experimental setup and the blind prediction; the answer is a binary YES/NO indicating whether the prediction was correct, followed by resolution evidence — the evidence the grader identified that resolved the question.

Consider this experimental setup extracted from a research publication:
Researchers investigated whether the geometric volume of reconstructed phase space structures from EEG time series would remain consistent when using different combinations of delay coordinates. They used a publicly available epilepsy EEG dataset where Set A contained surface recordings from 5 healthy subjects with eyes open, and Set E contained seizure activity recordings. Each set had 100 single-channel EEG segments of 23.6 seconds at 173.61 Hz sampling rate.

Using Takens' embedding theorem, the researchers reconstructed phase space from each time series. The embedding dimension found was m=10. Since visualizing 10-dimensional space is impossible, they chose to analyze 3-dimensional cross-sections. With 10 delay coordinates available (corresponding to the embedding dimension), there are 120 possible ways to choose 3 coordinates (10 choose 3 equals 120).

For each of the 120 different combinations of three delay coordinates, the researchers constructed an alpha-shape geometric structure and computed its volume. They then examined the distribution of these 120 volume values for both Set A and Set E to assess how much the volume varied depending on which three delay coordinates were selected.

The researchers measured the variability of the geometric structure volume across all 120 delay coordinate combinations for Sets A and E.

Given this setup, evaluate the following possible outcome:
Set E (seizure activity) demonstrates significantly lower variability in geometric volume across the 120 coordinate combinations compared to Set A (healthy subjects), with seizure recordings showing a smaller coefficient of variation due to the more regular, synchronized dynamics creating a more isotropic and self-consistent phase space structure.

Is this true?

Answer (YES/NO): NO